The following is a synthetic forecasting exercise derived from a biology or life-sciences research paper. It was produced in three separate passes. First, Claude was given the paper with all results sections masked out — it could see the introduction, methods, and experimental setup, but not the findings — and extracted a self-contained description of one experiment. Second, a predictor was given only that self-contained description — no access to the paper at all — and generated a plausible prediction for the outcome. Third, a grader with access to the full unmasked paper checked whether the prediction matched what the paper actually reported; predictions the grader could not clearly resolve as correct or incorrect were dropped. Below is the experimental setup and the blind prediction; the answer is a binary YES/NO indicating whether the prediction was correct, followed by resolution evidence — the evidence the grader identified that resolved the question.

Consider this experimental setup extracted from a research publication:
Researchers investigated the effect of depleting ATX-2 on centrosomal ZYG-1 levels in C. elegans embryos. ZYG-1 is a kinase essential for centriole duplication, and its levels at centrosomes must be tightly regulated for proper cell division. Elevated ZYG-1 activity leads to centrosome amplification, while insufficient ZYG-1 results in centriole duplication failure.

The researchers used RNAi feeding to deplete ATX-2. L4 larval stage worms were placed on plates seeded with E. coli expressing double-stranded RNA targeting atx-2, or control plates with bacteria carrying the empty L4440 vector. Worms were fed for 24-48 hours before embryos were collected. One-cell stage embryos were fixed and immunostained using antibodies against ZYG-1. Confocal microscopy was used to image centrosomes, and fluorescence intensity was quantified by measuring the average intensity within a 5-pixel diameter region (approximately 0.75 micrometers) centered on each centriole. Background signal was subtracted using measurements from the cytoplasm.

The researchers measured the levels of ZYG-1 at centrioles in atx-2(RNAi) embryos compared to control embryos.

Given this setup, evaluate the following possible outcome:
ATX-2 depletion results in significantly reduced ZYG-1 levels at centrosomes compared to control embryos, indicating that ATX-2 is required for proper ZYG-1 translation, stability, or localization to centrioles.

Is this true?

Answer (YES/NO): NO